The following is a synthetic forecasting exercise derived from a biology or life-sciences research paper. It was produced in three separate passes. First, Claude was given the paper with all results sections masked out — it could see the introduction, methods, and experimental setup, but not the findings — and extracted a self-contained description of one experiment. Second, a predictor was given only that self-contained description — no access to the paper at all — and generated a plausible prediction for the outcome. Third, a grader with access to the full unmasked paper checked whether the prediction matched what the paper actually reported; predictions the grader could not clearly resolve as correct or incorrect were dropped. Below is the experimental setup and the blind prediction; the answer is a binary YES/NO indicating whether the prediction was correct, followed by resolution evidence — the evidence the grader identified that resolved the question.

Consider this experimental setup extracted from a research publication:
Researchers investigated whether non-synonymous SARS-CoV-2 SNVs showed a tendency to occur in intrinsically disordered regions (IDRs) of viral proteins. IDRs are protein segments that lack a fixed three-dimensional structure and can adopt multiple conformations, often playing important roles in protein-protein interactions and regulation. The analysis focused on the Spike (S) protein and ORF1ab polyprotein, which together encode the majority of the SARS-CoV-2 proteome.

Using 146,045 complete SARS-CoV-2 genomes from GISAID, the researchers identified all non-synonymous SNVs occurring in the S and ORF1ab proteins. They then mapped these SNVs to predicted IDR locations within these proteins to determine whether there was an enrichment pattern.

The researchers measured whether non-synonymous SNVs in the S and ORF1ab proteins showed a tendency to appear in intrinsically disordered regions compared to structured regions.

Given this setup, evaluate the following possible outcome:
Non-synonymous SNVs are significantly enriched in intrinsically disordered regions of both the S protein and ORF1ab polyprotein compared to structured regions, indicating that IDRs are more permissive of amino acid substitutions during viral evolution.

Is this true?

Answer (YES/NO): YES